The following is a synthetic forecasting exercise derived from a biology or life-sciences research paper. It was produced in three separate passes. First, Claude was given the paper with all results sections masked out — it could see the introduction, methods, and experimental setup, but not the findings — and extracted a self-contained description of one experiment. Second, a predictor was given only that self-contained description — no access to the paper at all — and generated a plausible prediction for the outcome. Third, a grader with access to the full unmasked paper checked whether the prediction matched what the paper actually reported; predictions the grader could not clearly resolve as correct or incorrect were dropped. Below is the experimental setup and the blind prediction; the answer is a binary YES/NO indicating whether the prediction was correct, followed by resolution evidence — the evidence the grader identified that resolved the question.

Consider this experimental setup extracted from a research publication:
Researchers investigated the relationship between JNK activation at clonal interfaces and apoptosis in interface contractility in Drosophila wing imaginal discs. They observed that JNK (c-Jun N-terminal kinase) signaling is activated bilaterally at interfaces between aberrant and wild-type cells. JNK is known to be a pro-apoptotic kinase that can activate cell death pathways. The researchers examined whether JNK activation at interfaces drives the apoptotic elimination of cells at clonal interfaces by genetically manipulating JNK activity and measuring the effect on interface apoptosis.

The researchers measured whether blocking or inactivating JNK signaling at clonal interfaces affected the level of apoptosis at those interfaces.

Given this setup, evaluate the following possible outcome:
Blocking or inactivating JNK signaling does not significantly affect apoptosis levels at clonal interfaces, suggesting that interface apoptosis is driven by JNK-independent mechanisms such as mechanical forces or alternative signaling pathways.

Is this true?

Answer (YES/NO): NO